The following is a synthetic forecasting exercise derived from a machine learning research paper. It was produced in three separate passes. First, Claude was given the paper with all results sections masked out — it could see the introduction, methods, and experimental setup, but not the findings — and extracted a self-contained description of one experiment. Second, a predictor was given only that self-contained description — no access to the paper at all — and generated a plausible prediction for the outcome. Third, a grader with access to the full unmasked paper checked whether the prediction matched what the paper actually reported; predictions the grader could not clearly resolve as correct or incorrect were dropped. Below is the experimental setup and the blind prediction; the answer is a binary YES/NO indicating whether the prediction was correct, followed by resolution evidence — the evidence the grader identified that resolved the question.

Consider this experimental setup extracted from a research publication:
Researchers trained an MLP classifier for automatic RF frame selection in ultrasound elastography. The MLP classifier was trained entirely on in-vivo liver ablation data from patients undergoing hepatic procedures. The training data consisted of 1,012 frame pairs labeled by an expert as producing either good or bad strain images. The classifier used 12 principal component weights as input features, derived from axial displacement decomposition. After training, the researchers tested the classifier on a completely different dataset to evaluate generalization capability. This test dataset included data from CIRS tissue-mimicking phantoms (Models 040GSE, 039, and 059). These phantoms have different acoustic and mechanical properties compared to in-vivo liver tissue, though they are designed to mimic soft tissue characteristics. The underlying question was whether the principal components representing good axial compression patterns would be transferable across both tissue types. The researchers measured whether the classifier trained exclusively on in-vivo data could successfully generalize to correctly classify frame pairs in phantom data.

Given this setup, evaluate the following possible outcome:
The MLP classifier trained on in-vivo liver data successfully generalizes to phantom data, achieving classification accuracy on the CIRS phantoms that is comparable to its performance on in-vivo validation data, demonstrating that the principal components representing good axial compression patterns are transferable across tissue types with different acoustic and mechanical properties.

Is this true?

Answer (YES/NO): YES